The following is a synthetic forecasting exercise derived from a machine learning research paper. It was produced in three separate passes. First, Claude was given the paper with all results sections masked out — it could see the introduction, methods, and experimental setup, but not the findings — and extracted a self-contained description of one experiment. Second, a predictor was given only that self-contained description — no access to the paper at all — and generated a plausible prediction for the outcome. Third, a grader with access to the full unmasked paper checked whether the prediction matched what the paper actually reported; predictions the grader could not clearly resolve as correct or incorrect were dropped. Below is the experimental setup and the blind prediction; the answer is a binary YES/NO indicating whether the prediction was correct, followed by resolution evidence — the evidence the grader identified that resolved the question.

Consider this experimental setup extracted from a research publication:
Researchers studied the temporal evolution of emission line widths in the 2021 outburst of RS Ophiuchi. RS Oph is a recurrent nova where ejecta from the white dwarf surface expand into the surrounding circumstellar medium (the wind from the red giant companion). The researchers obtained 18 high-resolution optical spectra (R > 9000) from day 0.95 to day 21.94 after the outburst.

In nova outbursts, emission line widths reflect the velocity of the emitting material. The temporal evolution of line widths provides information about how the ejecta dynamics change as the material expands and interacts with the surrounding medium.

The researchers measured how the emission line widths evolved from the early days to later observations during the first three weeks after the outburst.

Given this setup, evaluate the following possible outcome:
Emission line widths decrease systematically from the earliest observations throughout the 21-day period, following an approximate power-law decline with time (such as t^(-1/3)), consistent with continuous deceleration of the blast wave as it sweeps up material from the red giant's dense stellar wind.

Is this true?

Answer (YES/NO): NO